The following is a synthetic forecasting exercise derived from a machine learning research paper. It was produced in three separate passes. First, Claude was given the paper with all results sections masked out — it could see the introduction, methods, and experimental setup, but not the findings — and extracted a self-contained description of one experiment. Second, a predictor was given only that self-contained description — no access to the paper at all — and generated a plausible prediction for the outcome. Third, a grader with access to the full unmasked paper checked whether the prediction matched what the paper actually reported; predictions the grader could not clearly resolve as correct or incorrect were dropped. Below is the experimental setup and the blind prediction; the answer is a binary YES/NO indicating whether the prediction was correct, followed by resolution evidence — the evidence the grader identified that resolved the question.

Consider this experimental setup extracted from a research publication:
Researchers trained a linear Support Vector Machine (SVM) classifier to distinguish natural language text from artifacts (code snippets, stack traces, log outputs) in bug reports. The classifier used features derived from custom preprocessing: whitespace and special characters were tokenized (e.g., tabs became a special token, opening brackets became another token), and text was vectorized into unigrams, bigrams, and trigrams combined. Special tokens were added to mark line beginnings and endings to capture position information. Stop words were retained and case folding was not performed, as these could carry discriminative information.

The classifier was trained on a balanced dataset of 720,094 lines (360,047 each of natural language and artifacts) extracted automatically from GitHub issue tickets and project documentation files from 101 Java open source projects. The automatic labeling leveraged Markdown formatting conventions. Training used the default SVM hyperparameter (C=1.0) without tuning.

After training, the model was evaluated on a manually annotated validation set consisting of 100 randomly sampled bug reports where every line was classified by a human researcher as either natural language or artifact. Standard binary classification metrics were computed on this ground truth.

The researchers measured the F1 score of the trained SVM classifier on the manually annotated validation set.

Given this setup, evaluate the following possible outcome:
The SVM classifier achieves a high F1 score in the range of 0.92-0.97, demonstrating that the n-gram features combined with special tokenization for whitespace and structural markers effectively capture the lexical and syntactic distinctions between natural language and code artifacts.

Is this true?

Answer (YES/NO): YES